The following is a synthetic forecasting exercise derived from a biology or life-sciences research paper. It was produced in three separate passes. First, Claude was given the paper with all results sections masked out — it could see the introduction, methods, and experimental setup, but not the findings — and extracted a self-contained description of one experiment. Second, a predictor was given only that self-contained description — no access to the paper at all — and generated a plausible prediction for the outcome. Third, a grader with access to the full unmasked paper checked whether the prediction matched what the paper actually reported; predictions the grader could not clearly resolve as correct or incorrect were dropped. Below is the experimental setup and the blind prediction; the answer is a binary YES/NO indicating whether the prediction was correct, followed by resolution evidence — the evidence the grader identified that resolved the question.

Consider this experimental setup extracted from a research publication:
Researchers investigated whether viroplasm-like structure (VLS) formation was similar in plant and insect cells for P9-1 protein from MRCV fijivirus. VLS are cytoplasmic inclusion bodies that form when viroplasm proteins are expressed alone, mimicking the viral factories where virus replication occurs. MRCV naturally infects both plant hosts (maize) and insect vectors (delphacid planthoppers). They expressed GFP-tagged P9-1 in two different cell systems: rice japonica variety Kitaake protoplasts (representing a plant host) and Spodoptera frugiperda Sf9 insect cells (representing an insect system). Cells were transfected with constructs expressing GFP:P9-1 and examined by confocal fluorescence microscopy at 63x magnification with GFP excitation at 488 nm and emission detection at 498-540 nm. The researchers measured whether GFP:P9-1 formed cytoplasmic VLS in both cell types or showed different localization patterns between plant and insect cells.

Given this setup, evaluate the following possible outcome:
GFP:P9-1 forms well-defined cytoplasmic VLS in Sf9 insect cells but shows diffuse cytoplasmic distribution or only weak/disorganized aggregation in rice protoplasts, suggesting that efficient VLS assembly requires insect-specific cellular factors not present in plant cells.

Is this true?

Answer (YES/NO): NO